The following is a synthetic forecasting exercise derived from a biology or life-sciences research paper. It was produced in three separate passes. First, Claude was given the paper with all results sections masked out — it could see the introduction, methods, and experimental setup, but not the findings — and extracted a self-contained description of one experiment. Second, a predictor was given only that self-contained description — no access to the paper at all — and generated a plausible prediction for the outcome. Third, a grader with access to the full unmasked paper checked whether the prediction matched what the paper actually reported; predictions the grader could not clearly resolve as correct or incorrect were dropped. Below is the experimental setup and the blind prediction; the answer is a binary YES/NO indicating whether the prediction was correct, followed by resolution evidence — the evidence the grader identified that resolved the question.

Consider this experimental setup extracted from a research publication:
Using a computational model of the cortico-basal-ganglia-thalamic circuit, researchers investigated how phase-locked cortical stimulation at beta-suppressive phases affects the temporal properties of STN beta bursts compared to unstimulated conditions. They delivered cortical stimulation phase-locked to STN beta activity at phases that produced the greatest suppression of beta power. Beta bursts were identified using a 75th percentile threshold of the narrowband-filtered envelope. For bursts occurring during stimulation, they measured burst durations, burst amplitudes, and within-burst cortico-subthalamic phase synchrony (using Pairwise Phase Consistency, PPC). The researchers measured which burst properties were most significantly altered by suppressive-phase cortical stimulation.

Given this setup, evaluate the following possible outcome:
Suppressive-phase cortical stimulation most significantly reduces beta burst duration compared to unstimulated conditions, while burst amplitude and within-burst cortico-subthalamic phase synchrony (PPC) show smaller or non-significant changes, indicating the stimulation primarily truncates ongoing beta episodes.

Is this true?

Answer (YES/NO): NO